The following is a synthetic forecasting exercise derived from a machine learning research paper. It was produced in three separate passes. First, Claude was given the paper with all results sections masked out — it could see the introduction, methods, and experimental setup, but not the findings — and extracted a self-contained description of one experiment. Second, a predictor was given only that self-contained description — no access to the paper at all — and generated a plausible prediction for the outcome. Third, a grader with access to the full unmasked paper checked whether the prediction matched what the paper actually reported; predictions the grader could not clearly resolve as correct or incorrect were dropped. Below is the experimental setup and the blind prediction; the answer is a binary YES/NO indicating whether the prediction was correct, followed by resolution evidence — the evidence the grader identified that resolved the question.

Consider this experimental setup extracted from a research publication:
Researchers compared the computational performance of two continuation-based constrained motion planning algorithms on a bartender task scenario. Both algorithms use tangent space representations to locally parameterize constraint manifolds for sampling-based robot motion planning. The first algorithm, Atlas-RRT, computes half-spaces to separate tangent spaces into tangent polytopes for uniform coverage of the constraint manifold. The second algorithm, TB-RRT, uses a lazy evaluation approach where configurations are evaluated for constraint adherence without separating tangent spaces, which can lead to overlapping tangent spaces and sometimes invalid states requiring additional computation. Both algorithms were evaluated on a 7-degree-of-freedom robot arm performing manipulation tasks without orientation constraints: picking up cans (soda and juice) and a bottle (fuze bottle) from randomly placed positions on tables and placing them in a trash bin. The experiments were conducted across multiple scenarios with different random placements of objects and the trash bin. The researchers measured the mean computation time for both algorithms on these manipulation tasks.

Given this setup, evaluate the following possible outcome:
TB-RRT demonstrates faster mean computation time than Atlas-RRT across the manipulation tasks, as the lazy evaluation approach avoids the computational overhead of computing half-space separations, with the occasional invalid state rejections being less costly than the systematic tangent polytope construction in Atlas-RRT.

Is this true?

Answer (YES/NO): NO